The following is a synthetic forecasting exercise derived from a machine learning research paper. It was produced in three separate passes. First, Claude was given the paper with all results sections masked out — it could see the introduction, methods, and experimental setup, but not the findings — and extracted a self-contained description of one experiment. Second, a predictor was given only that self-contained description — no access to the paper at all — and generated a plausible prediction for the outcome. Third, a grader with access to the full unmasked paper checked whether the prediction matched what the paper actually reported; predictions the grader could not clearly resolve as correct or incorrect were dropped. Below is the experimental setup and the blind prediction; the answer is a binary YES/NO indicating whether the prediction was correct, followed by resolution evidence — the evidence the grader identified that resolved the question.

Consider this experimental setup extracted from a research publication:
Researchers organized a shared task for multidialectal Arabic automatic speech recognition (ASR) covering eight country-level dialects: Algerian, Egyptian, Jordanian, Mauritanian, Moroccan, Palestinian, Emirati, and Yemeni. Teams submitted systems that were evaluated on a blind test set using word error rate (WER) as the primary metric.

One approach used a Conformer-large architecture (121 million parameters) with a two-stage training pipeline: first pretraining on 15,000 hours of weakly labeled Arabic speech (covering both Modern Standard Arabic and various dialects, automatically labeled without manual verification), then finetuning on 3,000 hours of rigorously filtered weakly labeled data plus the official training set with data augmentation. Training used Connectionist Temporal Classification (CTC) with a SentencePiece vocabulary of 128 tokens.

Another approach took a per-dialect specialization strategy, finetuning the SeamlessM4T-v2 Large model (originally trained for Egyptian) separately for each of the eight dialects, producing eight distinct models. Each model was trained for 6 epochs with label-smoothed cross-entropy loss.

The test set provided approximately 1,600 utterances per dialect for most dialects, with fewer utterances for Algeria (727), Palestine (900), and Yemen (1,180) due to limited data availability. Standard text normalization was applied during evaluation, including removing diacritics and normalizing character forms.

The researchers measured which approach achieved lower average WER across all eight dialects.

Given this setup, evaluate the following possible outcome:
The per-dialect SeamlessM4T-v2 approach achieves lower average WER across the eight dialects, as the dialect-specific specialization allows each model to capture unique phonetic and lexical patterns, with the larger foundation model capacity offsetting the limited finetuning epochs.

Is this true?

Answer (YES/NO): NO